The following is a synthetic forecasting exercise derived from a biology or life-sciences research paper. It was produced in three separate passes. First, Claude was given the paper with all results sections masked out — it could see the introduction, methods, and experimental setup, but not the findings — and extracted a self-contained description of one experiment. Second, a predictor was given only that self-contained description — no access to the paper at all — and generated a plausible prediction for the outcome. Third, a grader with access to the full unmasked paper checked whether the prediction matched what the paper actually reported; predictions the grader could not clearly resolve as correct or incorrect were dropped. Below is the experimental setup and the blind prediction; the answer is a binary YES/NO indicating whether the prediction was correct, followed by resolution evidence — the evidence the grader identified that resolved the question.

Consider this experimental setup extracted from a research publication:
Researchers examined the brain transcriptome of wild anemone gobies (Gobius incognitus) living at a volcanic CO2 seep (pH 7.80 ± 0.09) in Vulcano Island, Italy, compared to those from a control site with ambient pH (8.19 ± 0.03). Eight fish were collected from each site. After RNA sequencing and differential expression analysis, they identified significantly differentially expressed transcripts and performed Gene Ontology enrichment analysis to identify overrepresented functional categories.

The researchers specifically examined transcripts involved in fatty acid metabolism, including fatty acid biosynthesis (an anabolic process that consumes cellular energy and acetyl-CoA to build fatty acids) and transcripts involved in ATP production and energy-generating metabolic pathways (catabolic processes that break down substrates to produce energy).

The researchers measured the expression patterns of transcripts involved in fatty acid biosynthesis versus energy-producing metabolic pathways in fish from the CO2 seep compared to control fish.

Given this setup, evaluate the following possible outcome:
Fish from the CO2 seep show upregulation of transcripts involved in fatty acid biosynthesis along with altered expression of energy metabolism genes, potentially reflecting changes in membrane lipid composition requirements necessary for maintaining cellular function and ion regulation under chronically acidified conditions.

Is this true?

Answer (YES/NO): NO